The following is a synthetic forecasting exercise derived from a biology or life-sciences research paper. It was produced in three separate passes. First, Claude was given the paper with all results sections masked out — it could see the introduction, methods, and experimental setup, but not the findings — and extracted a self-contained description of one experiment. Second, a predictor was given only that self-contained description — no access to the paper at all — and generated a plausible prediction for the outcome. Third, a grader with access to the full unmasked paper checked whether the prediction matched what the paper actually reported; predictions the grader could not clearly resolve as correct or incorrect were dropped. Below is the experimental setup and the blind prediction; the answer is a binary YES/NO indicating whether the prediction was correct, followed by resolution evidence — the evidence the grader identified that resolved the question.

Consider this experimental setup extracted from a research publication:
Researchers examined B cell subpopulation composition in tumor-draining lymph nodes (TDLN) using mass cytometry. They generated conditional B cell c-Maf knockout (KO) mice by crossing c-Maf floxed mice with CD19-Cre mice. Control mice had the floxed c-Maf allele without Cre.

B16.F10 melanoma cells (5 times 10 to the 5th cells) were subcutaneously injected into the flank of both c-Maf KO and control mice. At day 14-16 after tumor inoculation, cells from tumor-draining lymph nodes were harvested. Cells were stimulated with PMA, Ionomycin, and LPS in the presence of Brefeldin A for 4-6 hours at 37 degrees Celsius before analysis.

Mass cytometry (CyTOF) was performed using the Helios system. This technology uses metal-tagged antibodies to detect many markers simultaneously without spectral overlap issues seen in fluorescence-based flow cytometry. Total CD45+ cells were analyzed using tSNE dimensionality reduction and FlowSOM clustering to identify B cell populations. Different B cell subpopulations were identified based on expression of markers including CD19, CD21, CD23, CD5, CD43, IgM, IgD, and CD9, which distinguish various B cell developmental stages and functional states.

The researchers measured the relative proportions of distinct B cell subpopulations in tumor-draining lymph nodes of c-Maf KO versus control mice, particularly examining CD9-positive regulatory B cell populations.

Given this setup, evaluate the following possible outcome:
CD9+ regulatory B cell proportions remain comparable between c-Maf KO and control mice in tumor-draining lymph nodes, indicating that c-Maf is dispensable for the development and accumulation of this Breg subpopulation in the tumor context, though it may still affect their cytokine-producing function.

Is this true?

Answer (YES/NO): NO